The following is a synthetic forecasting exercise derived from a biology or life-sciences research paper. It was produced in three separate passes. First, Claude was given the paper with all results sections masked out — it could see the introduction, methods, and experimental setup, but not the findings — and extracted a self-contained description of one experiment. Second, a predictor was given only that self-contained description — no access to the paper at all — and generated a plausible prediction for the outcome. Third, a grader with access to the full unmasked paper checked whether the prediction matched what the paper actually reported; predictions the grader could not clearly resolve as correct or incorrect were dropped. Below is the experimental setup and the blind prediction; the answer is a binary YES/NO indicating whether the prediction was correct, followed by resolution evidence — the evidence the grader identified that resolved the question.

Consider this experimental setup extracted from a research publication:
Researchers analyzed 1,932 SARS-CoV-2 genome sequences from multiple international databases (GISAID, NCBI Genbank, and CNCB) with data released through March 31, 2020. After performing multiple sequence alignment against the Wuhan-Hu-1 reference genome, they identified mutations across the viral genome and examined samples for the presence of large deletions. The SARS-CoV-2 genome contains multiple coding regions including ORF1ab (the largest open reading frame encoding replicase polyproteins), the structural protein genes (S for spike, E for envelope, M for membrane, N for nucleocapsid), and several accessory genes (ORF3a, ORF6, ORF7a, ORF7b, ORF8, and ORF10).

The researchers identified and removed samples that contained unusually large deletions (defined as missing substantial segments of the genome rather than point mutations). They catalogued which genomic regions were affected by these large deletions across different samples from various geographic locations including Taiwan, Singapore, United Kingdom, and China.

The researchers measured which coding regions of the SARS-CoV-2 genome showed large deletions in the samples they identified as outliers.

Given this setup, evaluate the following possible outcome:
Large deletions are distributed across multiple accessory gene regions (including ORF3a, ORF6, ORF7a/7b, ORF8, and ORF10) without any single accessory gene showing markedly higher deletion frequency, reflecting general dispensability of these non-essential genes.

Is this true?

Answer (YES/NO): NO